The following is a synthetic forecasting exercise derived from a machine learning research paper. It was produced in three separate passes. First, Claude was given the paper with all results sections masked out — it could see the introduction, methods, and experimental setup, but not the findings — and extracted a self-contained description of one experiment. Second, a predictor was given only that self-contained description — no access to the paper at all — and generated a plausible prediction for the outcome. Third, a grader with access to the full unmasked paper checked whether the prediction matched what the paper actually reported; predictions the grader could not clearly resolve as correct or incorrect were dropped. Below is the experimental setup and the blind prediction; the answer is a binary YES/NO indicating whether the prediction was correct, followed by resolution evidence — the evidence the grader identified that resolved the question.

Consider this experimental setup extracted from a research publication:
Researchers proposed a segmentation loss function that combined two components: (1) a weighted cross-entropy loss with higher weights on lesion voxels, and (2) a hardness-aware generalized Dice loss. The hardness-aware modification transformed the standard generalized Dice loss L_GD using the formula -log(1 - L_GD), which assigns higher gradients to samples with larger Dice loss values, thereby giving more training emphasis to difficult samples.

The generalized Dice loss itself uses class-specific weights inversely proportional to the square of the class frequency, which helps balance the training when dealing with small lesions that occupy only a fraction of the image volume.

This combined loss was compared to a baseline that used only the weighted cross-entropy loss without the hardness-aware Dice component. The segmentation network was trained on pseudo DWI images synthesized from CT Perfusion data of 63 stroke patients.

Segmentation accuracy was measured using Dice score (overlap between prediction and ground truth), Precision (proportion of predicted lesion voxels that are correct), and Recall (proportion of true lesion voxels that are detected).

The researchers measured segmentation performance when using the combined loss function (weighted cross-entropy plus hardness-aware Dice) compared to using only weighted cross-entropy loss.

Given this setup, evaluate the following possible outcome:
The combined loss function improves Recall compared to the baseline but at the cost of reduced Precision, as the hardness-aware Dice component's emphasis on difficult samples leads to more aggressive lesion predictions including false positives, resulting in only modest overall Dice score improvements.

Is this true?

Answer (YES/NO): NO